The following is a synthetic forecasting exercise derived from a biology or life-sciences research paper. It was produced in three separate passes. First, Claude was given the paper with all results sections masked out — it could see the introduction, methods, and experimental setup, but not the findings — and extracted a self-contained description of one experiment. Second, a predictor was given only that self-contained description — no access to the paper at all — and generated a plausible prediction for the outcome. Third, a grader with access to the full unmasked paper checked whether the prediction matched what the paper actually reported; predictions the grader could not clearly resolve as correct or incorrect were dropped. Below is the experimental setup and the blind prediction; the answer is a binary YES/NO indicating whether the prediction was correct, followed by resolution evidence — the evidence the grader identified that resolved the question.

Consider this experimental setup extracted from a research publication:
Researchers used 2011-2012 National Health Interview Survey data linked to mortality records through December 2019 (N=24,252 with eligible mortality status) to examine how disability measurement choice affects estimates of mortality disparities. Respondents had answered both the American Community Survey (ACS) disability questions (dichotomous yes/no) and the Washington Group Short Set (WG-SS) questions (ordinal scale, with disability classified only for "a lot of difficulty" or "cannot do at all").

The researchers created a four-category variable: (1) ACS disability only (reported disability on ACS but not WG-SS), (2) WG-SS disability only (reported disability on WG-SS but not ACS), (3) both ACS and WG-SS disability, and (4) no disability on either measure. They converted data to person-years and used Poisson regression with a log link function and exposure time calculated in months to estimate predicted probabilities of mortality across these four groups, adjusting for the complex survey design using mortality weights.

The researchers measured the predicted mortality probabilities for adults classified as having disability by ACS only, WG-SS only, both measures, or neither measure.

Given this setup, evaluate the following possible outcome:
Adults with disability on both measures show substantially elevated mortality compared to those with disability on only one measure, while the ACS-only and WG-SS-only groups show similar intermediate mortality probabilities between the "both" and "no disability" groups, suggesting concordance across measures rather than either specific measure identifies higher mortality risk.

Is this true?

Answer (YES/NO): YES